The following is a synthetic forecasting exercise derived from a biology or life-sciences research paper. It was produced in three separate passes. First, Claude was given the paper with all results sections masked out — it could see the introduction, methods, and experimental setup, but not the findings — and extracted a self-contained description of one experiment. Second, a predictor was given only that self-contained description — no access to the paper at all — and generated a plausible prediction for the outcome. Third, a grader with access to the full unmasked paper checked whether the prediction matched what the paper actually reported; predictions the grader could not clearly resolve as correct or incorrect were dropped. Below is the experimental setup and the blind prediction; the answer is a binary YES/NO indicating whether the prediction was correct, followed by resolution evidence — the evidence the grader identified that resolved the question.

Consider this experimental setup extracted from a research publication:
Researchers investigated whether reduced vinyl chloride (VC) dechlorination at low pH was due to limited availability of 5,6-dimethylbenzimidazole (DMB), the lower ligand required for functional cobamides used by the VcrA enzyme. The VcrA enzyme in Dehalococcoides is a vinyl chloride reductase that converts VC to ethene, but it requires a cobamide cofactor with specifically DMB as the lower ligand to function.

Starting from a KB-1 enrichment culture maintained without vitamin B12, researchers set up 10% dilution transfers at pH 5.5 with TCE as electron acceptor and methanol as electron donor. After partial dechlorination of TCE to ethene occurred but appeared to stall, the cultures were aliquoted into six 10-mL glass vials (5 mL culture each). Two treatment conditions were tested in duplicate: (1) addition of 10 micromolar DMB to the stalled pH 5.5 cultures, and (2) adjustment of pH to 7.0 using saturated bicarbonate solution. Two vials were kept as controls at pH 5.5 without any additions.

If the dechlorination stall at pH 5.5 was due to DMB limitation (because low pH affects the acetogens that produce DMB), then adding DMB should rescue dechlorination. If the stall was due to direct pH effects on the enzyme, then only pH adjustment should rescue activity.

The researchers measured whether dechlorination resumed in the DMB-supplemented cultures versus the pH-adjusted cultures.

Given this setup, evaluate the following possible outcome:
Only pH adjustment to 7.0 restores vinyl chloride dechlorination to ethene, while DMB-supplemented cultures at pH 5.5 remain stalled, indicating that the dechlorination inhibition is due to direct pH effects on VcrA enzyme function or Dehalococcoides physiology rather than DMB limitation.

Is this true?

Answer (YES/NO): YES